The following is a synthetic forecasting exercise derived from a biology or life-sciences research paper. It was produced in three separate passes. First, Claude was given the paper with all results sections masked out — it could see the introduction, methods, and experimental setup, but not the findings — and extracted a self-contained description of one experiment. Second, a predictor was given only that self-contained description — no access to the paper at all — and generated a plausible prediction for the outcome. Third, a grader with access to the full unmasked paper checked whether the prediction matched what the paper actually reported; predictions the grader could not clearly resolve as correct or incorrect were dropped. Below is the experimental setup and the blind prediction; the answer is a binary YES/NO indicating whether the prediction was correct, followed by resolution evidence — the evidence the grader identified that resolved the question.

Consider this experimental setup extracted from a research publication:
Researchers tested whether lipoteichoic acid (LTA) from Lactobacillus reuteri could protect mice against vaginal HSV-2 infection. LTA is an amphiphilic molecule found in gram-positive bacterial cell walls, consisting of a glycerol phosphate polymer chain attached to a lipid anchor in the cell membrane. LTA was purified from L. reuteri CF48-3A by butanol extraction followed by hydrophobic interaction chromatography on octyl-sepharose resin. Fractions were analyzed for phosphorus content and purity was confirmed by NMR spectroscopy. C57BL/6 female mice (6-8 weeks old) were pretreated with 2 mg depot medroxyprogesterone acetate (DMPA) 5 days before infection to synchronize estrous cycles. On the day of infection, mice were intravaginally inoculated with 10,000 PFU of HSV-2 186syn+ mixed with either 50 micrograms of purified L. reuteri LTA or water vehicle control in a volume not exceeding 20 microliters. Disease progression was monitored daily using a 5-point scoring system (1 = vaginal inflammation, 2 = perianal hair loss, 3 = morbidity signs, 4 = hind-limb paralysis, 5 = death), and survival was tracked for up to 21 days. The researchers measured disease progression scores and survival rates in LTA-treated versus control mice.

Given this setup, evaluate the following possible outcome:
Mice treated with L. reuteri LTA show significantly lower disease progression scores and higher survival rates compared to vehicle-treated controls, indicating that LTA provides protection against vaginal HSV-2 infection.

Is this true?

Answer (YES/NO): YES